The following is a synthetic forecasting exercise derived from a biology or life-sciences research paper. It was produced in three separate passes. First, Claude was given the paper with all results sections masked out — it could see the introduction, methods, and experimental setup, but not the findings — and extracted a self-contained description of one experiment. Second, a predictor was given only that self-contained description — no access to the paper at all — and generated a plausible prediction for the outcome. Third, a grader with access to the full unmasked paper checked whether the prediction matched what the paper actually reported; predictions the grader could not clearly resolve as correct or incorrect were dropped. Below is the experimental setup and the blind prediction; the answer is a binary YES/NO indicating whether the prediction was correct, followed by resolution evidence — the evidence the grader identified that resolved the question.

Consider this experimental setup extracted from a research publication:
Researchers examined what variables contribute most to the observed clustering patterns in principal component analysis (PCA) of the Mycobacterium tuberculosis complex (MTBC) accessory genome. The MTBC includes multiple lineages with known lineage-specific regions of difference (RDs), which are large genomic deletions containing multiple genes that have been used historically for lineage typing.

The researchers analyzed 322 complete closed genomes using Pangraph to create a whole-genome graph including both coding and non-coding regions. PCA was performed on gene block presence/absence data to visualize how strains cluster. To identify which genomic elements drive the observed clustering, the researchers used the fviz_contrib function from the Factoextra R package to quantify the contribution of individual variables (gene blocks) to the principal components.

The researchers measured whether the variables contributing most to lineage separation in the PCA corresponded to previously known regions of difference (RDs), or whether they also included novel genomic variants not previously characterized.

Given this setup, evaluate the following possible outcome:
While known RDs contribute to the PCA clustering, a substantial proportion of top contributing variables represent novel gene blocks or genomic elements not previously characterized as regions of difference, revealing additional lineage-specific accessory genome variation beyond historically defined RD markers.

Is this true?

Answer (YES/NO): NO